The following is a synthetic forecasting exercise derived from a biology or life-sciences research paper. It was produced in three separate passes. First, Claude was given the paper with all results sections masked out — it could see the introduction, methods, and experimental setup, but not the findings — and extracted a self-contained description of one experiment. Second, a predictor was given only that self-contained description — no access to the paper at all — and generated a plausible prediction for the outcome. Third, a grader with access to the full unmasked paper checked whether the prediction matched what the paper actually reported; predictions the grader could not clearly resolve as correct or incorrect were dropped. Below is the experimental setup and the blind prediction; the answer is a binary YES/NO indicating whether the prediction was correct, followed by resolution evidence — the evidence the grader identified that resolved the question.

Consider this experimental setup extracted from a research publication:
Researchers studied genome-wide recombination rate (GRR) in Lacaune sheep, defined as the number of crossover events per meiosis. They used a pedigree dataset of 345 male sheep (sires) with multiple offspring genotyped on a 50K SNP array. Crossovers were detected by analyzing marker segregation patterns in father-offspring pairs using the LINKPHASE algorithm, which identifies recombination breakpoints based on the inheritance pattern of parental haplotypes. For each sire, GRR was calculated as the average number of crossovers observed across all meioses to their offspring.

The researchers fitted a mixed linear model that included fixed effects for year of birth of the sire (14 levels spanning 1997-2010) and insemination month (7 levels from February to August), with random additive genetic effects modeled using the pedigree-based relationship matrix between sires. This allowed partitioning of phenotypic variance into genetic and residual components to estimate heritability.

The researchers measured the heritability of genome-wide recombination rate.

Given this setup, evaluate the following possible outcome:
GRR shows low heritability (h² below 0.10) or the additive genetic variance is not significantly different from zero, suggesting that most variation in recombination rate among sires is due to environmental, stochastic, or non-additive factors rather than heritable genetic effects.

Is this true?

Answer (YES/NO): NO